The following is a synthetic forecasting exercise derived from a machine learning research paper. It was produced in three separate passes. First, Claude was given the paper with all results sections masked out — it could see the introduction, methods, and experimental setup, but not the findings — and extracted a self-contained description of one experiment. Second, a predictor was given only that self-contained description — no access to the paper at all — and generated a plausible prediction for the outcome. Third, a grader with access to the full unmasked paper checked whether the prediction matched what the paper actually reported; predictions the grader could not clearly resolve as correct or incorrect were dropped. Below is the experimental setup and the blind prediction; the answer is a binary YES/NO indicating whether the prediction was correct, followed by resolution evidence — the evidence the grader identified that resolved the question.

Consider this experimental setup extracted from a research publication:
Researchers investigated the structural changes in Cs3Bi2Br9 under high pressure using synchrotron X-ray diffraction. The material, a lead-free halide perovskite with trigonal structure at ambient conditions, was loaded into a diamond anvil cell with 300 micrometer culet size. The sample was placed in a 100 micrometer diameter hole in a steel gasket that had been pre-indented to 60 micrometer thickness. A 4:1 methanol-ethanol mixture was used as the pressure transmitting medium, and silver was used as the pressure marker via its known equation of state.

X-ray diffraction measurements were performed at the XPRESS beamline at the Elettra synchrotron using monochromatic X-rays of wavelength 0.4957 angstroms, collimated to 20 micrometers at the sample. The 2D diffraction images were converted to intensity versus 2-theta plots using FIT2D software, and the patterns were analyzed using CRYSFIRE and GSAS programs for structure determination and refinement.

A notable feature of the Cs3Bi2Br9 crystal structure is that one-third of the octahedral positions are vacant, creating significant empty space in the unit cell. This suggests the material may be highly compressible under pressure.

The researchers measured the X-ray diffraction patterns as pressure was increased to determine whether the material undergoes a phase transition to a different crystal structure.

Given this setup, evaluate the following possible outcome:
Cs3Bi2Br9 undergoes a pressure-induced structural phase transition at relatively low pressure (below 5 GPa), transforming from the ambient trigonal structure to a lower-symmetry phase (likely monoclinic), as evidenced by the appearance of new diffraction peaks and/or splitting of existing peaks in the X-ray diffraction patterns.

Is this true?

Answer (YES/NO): NO